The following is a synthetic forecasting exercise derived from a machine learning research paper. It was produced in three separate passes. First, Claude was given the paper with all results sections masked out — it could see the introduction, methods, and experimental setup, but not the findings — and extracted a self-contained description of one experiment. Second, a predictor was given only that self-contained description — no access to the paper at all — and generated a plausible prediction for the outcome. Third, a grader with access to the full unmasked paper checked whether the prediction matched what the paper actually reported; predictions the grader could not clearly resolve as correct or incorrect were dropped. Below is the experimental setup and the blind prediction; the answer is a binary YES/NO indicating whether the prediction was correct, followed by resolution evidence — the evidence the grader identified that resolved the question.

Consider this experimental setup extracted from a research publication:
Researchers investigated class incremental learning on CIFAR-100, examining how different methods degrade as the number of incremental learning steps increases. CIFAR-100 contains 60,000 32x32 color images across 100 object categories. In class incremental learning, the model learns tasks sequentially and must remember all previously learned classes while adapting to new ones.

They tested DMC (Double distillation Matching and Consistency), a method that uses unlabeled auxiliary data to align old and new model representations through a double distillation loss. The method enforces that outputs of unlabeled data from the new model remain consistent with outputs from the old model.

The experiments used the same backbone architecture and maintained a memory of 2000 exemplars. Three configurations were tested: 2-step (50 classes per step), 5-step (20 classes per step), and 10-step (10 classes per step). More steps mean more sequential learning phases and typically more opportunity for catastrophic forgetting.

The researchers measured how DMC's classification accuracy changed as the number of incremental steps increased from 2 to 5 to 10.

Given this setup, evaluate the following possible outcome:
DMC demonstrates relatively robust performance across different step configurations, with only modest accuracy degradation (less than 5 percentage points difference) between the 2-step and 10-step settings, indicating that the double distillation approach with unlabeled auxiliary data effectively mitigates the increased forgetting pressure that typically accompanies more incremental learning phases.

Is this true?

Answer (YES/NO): NO